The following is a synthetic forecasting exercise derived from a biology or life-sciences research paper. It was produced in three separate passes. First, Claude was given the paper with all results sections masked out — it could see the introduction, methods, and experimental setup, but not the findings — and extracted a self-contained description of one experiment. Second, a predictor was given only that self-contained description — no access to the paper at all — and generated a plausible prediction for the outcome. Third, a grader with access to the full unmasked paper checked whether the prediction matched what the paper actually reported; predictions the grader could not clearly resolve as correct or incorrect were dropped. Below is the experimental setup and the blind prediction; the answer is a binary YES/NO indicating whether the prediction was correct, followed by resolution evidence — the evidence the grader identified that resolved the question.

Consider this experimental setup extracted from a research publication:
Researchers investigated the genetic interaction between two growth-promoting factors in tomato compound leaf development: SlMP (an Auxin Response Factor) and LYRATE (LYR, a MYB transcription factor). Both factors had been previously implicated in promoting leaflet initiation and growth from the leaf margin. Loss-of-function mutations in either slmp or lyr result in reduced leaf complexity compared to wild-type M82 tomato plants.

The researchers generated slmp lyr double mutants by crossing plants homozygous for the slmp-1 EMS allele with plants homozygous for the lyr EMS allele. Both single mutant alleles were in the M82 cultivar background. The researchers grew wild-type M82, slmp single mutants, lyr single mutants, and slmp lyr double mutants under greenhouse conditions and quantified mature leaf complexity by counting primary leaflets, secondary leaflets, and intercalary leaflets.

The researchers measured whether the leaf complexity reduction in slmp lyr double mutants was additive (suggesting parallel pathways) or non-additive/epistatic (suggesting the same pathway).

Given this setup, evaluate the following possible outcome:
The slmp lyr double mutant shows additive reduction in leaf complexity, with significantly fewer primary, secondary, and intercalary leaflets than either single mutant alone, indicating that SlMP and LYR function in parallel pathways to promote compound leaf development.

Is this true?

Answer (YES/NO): YES